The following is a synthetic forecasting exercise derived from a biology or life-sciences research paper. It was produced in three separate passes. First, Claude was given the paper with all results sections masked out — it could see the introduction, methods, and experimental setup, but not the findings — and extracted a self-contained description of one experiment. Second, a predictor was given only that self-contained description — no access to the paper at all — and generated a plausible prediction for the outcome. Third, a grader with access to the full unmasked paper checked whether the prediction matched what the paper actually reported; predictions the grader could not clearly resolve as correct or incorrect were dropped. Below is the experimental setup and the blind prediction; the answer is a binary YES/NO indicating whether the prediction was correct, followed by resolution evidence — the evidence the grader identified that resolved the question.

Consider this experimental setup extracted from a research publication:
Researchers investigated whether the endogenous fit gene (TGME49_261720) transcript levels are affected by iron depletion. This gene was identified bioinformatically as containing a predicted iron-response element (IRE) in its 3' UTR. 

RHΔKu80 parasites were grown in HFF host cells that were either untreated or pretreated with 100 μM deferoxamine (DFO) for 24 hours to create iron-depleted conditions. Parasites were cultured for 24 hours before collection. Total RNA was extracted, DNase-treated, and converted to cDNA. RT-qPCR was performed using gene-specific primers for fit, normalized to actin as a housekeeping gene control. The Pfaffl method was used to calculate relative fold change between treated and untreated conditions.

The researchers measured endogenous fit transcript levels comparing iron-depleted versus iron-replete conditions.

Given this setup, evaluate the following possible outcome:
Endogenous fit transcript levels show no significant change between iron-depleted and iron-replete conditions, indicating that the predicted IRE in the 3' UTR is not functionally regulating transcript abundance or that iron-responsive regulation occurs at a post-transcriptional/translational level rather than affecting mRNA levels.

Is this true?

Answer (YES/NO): NO